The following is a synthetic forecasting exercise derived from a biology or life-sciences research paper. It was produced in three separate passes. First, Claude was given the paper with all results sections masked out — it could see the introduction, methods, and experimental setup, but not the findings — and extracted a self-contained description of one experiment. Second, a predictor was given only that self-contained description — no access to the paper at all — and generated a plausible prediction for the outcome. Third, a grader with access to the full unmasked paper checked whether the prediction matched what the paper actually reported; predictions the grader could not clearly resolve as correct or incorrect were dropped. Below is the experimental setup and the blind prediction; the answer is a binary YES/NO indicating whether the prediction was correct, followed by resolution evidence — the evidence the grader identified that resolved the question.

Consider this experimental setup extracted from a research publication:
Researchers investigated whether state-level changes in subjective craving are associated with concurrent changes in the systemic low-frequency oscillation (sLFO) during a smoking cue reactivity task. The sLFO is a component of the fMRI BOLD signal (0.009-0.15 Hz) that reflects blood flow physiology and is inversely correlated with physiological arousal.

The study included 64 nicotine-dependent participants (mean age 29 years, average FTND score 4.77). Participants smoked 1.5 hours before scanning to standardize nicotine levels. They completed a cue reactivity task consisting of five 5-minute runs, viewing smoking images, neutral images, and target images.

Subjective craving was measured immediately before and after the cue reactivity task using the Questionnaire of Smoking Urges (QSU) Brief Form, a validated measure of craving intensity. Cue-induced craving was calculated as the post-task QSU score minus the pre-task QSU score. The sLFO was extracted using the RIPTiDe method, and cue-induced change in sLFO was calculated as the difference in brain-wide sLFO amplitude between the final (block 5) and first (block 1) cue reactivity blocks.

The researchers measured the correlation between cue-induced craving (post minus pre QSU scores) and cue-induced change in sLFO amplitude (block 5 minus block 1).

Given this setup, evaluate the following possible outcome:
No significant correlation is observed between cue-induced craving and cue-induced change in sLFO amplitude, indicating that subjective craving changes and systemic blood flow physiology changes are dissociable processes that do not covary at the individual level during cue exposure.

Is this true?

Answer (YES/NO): NO